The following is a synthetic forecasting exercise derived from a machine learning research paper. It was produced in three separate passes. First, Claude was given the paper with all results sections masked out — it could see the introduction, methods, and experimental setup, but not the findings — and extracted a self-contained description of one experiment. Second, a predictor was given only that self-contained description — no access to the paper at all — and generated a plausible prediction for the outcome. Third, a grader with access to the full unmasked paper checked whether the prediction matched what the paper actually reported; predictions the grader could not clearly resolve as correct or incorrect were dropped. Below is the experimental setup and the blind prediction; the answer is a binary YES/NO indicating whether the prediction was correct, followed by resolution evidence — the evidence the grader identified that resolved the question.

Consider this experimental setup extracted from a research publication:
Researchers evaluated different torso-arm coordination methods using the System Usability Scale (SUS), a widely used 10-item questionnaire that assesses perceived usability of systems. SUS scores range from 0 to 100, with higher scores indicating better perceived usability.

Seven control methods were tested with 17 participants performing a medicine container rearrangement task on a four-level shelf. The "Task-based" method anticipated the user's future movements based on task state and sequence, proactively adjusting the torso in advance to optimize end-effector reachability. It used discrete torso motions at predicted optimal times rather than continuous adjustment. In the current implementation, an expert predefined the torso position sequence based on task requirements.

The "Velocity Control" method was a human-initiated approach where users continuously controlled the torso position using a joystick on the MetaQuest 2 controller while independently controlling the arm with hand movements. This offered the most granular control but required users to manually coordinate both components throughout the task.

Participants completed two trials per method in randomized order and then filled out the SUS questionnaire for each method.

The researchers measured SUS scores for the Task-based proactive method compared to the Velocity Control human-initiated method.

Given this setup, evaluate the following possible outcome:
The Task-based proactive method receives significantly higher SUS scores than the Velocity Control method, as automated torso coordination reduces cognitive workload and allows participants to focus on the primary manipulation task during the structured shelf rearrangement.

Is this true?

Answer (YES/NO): NO